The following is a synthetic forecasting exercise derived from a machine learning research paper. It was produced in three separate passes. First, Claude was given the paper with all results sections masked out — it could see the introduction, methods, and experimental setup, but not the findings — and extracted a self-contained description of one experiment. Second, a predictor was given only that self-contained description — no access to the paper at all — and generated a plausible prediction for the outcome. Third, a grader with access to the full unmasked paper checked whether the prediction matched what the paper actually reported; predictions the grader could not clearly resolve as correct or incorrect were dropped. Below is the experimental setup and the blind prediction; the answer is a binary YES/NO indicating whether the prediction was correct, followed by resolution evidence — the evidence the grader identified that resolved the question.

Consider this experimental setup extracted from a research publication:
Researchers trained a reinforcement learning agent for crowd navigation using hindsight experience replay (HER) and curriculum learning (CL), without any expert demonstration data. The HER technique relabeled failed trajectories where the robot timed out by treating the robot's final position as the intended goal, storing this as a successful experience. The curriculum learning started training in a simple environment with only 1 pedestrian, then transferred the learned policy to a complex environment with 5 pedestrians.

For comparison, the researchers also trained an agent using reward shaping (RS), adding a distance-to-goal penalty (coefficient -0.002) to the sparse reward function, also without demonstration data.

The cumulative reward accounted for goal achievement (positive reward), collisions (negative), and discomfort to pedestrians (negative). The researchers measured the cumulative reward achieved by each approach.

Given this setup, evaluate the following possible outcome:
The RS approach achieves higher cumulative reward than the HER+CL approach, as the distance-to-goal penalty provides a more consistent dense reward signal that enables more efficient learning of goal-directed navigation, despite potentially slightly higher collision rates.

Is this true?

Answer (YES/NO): NO